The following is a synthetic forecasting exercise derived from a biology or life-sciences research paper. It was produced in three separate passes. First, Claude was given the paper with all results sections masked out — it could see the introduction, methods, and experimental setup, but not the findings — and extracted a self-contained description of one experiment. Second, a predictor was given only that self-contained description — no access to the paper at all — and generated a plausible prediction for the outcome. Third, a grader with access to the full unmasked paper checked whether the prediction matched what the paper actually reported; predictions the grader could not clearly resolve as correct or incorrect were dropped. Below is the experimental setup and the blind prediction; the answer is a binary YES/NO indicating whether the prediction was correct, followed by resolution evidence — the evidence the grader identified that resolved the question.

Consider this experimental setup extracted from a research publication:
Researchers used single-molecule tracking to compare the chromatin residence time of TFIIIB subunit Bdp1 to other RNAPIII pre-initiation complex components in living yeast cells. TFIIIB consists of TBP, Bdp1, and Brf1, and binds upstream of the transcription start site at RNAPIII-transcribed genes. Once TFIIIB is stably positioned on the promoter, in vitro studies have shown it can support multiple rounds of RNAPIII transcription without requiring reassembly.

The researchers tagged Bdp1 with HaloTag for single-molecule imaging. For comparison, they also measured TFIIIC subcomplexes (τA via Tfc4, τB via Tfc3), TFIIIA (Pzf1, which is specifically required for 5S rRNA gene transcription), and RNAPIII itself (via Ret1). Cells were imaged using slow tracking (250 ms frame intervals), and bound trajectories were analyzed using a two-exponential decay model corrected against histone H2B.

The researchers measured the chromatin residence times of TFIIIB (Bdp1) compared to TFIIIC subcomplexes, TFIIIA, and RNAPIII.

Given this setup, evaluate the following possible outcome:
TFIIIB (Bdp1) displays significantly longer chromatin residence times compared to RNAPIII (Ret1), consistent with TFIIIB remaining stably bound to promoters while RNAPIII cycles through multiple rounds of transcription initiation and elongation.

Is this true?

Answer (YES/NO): YES